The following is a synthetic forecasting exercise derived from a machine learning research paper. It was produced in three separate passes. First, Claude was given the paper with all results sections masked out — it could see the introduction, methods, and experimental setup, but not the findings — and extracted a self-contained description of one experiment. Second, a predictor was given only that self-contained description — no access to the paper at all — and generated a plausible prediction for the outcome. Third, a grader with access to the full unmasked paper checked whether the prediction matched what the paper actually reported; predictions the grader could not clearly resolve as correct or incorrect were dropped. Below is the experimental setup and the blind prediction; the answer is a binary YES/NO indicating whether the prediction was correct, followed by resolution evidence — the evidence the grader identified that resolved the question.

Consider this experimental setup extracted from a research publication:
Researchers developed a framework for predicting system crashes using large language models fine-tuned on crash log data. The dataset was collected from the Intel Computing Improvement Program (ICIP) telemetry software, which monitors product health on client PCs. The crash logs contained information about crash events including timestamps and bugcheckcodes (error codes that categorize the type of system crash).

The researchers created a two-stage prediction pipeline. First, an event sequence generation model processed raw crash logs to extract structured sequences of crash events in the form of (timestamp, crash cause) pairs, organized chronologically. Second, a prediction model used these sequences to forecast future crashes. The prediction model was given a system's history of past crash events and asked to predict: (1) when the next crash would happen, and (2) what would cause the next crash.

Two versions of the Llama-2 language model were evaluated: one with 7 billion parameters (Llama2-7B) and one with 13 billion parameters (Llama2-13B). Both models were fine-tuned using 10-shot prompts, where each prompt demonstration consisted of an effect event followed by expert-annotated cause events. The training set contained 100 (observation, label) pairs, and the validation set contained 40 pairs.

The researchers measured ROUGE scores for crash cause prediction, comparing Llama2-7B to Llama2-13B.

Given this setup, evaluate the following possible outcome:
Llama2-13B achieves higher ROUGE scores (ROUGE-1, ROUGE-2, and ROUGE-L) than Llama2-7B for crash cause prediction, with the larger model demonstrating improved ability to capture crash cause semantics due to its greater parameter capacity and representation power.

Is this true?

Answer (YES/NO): NO